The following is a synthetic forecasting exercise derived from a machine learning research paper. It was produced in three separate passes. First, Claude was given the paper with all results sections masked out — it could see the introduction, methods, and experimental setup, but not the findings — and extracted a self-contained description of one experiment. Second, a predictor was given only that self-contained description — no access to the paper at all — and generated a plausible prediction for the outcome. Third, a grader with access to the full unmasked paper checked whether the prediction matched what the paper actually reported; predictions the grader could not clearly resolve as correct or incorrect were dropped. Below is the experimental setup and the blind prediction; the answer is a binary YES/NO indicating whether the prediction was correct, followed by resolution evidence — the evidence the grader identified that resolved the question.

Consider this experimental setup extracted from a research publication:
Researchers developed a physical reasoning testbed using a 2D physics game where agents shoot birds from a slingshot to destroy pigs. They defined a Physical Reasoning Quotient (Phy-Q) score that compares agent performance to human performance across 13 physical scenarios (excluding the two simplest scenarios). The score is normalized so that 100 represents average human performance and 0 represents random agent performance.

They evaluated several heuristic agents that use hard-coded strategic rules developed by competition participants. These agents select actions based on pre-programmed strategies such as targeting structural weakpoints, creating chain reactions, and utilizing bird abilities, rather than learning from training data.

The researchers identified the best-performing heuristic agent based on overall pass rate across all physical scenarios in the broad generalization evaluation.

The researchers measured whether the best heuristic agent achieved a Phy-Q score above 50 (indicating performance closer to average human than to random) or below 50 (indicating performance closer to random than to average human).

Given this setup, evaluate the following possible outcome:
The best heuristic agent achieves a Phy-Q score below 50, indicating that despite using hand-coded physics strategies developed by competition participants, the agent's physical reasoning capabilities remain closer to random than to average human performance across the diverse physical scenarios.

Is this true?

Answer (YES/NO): YES